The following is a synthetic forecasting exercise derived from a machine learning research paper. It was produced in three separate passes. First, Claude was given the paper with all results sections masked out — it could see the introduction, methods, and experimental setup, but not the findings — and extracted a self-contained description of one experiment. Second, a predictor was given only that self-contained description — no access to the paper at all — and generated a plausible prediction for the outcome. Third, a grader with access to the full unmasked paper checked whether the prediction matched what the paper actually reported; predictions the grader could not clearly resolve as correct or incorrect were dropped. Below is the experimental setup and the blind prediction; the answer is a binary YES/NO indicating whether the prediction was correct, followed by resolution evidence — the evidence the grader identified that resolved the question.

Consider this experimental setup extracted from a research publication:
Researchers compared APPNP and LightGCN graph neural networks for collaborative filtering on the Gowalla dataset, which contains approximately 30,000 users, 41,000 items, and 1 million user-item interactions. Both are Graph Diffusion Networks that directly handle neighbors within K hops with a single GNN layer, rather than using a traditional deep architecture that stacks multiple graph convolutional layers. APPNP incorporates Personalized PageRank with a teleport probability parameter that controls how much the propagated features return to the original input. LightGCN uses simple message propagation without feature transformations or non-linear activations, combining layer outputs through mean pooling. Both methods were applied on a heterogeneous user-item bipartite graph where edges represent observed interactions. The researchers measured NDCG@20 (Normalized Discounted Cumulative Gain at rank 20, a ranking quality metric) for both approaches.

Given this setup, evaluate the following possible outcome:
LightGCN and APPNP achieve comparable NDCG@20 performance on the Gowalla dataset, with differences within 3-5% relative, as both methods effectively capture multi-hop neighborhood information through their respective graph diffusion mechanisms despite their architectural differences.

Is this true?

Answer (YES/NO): NO